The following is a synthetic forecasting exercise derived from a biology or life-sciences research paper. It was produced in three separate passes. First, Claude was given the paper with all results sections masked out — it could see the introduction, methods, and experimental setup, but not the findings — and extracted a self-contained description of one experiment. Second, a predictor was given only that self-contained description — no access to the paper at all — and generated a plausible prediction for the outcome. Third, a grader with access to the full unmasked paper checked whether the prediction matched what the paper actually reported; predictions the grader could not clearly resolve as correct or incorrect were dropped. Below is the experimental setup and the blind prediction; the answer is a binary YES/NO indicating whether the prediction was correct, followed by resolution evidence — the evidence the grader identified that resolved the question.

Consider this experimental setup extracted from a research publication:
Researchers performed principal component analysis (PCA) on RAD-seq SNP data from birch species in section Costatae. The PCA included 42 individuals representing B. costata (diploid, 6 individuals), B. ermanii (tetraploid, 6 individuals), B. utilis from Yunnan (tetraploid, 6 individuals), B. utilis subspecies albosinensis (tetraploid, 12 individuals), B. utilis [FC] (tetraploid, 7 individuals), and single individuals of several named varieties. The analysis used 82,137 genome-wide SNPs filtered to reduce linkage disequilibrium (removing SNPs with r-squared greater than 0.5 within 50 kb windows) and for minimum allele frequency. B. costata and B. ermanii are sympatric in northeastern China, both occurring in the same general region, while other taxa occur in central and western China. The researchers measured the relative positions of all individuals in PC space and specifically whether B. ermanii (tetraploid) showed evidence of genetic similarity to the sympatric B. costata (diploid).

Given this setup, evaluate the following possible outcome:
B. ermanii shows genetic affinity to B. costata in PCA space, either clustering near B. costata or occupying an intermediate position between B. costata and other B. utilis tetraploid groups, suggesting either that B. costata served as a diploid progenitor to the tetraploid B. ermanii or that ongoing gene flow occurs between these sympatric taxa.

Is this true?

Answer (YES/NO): NO